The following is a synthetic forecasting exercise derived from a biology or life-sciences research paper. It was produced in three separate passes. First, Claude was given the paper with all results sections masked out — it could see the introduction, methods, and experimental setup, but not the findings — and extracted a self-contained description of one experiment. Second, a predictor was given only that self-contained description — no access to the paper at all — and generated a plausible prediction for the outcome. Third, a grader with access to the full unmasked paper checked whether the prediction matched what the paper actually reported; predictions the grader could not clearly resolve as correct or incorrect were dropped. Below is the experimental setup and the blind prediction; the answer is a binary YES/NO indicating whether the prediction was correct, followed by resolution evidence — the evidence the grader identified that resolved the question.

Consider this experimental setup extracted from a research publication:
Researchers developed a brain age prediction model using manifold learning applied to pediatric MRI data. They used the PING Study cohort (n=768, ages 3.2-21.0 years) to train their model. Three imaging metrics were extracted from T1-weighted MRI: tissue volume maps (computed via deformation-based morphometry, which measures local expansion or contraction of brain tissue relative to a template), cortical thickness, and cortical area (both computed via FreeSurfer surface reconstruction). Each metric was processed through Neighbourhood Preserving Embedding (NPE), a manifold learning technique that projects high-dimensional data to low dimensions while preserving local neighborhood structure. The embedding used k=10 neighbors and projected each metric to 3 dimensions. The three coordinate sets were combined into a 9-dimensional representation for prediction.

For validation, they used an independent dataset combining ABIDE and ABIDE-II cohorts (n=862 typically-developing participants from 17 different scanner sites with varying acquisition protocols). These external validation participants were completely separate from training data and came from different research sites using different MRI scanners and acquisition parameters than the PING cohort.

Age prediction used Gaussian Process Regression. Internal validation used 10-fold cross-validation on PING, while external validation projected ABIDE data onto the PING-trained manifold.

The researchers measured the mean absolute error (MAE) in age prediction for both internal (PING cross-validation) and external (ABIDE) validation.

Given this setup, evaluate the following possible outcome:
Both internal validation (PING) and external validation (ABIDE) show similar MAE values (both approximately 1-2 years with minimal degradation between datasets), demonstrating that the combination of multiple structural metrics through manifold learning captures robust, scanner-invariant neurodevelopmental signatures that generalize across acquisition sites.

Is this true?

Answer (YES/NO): YES